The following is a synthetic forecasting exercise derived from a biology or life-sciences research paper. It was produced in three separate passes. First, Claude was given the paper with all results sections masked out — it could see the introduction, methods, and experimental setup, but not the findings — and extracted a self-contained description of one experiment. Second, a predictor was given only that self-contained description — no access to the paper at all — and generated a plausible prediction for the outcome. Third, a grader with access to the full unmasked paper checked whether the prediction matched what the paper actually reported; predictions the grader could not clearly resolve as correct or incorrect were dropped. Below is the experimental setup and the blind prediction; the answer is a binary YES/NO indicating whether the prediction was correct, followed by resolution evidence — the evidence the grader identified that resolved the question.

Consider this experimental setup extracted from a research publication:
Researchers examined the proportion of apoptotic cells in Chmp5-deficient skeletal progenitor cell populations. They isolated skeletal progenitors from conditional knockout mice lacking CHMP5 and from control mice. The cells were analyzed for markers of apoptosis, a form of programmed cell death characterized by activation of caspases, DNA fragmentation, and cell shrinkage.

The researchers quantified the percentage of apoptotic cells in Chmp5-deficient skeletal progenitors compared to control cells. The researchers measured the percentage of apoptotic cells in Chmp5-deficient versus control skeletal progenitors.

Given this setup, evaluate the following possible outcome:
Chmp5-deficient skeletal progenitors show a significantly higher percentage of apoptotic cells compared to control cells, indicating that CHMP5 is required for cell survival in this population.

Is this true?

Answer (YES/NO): NO